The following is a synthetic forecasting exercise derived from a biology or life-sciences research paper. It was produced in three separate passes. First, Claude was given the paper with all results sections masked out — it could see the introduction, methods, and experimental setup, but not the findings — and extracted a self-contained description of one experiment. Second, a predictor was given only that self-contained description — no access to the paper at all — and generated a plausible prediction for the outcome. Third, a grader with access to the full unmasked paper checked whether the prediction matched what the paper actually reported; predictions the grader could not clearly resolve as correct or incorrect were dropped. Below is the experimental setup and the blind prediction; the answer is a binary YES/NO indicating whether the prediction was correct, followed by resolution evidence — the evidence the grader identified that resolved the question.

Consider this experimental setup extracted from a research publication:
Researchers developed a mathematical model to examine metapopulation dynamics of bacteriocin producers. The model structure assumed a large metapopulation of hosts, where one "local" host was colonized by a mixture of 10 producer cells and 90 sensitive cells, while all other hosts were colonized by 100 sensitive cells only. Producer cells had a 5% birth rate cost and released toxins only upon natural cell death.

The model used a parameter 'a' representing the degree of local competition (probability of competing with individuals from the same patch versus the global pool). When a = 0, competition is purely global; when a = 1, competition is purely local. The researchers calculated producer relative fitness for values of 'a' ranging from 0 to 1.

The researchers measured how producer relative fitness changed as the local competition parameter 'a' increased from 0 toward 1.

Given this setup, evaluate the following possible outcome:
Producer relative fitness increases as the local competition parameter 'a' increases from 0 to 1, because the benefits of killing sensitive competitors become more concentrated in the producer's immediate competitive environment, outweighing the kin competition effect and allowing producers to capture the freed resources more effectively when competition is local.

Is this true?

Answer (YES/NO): YES